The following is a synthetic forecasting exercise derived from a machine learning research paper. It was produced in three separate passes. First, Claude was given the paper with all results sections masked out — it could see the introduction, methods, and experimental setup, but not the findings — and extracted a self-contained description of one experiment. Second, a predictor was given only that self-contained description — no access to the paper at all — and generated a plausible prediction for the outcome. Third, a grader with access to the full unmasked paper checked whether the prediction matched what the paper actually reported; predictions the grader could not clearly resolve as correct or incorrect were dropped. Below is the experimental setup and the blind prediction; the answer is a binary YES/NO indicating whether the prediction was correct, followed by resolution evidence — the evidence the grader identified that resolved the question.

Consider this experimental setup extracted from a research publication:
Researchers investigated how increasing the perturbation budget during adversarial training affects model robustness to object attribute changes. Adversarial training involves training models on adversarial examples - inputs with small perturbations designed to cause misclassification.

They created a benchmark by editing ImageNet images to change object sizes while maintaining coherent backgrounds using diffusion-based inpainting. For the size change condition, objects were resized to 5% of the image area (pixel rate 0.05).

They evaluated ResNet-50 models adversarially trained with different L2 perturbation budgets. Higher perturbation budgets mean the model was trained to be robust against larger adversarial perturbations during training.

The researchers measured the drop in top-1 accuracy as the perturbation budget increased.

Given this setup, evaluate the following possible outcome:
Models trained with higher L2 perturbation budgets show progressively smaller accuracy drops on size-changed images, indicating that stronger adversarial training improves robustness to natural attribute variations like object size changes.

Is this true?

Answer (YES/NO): NO